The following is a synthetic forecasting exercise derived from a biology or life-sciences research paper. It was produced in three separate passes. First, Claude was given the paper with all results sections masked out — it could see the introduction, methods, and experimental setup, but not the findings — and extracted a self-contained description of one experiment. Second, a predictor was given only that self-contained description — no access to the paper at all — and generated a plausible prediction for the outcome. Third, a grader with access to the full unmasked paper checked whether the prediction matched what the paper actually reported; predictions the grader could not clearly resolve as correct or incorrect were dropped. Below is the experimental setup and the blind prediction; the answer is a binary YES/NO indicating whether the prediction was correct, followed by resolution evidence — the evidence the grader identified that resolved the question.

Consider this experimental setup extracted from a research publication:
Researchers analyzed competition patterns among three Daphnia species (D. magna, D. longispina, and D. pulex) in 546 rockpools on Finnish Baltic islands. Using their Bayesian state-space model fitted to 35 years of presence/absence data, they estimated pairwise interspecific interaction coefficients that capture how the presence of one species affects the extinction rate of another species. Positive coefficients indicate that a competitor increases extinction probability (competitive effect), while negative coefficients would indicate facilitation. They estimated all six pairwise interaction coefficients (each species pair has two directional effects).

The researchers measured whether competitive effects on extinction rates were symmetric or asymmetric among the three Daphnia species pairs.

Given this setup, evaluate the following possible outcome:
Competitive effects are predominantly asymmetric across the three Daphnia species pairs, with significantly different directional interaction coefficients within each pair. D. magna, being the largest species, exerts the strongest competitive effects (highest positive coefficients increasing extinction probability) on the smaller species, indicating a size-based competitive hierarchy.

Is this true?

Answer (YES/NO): NO